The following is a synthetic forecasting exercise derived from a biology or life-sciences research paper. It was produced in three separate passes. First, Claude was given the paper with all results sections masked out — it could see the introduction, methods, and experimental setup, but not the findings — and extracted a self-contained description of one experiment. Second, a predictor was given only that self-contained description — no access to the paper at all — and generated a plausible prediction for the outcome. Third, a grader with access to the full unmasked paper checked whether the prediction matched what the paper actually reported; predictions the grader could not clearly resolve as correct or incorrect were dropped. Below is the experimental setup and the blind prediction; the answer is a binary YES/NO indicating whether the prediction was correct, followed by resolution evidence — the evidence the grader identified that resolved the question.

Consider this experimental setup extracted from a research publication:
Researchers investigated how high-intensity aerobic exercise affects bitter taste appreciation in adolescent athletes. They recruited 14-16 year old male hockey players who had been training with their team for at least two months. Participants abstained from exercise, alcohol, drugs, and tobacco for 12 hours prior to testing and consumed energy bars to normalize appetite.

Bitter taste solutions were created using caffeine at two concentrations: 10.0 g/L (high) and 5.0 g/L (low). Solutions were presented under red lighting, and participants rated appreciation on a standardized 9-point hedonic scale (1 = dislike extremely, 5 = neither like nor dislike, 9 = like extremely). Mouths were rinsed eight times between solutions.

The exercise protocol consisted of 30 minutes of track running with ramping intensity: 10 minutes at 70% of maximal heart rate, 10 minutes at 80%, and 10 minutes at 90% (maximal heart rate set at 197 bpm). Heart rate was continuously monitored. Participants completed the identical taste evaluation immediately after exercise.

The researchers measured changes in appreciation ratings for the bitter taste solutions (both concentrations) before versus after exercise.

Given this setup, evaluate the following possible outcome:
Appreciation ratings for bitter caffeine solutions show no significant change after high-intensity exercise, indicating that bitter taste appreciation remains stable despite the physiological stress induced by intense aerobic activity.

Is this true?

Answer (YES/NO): YES